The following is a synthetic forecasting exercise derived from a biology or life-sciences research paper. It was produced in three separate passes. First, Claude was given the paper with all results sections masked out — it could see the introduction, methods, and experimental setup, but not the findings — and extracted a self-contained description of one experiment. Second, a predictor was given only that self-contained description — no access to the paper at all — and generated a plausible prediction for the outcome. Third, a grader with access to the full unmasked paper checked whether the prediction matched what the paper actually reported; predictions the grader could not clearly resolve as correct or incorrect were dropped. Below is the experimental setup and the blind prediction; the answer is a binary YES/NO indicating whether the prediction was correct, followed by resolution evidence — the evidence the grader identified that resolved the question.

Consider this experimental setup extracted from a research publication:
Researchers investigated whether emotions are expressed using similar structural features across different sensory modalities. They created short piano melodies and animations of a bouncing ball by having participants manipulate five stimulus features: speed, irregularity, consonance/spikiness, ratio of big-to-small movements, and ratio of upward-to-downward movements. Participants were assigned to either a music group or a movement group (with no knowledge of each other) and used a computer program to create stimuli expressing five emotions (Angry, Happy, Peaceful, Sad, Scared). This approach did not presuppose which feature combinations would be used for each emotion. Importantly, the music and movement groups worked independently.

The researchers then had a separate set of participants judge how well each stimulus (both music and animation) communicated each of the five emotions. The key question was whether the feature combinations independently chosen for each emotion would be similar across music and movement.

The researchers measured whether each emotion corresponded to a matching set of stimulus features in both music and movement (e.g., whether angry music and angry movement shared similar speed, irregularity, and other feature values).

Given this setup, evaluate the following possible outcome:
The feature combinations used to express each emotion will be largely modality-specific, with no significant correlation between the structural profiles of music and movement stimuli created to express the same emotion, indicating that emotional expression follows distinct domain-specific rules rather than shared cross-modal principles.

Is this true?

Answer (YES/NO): NO